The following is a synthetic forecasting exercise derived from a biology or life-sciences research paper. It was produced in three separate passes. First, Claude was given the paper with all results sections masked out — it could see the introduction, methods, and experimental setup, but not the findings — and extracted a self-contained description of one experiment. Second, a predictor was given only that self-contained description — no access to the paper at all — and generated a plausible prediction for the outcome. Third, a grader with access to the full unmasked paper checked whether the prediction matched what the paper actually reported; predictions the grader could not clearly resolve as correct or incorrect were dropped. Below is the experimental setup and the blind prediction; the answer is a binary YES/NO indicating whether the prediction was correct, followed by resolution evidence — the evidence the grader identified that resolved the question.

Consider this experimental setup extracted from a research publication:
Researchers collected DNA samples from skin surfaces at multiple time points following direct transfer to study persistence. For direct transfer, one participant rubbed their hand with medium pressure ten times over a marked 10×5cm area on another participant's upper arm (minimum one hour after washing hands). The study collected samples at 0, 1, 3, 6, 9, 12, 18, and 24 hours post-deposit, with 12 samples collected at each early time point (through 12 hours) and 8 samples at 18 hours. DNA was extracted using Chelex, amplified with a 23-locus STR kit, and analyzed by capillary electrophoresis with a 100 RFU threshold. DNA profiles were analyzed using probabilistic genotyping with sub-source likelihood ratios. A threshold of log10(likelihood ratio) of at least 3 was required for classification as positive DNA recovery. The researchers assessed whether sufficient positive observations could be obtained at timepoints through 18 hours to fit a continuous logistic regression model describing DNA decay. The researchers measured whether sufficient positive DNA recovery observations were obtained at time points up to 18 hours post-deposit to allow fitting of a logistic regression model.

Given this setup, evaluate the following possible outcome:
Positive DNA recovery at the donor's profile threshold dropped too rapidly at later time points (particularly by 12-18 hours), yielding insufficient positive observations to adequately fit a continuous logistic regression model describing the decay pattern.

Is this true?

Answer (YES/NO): NO